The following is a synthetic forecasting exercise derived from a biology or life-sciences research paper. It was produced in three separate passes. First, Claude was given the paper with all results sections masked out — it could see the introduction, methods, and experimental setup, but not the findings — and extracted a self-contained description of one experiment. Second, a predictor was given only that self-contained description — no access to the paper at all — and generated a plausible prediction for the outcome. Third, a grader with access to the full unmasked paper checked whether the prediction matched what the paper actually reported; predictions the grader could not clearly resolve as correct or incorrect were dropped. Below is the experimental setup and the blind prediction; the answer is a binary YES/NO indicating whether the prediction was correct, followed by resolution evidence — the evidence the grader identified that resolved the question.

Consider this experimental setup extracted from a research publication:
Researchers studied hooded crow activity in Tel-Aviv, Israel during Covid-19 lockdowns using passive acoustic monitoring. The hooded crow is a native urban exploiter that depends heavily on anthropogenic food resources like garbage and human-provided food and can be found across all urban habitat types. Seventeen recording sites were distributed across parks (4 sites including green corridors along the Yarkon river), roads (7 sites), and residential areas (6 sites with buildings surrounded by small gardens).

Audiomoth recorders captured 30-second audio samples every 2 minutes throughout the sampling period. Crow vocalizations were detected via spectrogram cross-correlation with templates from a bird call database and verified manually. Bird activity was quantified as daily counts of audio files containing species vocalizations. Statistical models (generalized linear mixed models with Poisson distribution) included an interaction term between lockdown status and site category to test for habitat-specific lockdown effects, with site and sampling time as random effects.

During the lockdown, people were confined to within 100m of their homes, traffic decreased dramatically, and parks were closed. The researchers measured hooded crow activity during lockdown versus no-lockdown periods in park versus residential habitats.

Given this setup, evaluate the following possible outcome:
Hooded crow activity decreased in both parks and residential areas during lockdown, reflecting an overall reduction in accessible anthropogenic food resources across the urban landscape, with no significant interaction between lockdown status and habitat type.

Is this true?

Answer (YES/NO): NO